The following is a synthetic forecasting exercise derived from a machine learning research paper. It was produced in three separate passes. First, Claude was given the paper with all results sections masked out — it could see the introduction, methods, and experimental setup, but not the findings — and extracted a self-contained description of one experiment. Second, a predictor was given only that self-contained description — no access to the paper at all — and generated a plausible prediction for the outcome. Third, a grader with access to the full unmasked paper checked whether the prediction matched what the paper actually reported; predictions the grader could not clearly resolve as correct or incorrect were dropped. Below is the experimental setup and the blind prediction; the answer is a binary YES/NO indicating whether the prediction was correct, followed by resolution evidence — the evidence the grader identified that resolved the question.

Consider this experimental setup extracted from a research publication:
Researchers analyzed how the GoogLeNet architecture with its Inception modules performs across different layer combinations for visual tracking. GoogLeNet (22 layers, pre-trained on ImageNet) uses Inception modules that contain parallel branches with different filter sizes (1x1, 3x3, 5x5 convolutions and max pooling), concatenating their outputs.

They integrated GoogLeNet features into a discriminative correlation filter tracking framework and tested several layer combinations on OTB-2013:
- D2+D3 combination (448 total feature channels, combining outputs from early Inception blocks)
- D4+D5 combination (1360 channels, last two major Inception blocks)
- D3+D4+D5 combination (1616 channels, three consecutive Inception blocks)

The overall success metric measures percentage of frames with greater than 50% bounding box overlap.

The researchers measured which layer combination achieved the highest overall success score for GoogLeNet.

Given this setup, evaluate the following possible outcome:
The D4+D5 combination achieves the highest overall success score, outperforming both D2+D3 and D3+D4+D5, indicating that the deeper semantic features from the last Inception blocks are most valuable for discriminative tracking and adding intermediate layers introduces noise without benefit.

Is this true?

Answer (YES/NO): NO